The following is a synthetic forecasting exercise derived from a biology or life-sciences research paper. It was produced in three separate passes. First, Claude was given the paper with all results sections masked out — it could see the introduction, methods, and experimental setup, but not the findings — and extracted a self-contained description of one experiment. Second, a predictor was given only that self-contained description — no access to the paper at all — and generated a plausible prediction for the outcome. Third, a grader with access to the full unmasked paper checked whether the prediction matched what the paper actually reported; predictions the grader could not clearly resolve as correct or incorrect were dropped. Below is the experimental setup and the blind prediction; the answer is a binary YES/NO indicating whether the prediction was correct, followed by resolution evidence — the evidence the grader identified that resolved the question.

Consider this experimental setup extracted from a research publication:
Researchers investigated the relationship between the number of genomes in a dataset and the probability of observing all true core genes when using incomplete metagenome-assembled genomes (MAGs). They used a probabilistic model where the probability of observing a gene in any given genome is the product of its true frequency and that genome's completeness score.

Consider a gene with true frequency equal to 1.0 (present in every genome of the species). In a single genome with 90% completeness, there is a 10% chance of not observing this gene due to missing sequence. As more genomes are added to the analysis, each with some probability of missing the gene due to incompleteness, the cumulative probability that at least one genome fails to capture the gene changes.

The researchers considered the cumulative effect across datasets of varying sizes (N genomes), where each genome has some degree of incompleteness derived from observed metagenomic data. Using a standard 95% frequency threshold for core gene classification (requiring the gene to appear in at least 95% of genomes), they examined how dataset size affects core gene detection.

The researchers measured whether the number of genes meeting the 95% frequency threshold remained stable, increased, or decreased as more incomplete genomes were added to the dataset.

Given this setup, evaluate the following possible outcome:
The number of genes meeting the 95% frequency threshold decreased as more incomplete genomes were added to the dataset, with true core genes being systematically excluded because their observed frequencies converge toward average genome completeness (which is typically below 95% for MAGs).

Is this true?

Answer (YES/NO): YES